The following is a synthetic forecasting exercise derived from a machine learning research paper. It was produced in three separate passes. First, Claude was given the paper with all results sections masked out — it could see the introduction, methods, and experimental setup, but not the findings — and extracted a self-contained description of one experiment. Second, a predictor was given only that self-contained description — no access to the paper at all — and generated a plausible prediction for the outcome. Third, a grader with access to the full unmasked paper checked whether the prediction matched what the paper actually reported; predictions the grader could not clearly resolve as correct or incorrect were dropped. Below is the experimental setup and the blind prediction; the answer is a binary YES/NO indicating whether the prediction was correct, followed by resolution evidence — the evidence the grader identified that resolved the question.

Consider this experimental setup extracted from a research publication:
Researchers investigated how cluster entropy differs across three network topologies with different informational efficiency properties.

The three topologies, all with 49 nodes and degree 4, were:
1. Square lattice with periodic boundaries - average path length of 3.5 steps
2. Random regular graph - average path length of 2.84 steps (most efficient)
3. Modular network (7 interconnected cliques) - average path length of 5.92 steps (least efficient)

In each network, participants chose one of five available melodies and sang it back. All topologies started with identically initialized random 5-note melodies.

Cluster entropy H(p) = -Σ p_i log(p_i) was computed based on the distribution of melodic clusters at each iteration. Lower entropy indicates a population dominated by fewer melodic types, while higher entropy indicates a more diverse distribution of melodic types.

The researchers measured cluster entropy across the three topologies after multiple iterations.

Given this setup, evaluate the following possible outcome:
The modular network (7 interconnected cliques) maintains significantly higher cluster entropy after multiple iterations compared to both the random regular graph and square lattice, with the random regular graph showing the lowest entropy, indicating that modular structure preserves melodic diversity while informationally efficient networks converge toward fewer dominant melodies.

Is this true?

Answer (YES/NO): NO